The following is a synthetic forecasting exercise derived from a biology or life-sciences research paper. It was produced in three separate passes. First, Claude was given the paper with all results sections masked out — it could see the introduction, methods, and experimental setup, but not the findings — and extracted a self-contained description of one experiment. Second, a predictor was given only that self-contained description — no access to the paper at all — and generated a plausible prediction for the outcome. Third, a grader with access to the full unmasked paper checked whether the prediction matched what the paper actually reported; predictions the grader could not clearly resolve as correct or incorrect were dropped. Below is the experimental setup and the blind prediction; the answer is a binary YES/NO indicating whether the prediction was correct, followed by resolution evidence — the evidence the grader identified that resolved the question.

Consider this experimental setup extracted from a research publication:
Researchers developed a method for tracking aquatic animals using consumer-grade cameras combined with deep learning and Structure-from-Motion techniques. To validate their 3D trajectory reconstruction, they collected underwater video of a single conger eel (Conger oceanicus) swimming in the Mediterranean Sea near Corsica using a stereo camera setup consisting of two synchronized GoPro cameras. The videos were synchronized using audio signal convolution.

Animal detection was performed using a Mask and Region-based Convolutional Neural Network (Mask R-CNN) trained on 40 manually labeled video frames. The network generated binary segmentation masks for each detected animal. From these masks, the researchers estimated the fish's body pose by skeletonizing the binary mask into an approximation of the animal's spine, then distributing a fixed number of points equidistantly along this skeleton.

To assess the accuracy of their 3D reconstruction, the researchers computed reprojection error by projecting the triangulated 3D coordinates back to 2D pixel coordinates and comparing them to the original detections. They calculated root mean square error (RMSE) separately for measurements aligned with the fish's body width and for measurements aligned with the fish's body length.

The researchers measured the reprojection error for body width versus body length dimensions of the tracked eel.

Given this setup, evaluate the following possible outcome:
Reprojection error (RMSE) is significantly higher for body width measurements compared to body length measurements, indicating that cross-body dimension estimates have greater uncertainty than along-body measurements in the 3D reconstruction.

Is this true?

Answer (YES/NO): YES